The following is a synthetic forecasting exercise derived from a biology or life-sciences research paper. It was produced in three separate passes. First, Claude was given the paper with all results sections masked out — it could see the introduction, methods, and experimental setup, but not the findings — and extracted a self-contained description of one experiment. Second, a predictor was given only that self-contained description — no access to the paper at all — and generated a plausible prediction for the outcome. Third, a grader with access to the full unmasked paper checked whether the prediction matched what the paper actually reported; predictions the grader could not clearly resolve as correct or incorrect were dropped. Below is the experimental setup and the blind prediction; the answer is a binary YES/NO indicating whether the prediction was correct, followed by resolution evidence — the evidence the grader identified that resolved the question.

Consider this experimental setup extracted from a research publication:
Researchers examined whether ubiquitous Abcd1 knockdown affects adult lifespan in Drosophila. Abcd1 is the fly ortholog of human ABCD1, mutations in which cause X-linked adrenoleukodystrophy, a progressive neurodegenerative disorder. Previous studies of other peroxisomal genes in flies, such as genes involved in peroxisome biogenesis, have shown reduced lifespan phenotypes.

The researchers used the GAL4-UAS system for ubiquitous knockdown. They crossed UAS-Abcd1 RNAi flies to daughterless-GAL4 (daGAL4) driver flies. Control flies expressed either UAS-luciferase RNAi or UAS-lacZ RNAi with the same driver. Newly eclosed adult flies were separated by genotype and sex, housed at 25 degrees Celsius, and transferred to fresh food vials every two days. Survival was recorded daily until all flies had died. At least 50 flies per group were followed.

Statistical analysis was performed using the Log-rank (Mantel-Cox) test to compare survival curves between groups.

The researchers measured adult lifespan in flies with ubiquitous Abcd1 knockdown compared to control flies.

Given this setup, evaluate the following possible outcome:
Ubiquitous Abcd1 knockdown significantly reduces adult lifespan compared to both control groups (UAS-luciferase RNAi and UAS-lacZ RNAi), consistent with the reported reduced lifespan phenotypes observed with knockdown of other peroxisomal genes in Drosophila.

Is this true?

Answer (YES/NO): YES